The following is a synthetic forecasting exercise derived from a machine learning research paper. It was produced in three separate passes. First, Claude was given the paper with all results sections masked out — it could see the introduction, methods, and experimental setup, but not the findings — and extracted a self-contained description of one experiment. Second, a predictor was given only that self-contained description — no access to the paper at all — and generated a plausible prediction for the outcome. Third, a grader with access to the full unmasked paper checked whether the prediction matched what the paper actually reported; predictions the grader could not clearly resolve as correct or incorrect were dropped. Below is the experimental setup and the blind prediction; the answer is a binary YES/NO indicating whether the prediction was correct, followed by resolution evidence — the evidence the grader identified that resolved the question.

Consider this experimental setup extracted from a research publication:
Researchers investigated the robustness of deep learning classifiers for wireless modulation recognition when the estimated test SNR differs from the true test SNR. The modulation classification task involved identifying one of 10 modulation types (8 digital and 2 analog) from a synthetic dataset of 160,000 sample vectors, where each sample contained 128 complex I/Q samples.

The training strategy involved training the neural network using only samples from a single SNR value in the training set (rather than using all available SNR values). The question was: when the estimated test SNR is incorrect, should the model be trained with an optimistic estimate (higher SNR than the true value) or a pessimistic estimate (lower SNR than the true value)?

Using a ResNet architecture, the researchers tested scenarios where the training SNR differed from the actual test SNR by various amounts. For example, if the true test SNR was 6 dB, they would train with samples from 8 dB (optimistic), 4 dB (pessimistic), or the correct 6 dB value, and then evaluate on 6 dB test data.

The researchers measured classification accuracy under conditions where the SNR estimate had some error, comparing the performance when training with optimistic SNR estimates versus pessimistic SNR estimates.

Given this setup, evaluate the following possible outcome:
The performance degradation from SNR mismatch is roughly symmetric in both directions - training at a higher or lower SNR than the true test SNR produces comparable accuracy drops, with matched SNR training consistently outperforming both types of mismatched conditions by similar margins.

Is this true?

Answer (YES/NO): NO